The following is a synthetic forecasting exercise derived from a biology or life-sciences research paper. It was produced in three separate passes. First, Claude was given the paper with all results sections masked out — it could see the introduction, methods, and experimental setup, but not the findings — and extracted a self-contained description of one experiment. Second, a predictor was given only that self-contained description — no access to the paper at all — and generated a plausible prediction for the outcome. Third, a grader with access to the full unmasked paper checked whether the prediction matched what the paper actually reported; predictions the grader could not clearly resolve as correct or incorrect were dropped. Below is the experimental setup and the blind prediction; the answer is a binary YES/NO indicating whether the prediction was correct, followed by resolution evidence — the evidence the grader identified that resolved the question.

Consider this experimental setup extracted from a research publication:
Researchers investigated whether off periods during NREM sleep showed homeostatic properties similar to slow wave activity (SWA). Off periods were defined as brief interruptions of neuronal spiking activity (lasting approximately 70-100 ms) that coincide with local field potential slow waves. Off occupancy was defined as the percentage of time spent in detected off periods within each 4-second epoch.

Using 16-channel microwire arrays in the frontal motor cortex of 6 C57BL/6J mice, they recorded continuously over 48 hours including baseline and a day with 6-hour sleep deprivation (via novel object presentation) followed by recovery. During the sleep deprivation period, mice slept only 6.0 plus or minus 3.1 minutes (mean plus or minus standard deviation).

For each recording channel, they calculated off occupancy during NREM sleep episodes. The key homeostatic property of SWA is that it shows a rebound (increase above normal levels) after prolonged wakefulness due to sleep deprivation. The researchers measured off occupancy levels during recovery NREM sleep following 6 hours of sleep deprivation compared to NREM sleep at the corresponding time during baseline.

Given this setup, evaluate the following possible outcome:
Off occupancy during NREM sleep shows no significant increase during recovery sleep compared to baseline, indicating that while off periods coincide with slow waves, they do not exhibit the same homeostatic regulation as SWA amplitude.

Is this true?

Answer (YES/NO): NO